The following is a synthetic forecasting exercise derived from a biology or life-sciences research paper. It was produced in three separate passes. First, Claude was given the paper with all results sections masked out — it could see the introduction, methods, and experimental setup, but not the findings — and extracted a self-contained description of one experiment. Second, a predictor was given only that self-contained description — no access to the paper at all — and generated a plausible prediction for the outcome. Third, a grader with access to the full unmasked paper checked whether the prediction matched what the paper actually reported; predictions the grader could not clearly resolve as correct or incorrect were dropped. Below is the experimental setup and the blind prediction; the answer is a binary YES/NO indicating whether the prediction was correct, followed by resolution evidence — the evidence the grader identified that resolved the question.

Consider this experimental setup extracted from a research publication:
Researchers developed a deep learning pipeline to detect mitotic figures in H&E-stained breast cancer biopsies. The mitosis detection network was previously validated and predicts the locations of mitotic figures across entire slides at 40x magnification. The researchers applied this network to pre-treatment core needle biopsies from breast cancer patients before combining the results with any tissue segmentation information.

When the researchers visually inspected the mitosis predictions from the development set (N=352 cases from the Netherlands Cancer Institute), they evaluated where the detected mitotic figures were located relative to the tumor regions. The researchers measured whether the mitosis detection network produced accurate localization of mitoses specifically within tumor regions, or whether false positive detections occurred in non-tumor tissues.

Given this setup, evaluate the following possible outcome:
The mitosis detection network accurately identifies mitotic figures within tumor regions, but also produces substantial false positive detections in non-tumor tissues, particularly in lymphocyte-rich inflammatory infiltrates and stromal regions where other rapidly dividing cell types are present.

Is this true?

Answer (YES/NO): NO